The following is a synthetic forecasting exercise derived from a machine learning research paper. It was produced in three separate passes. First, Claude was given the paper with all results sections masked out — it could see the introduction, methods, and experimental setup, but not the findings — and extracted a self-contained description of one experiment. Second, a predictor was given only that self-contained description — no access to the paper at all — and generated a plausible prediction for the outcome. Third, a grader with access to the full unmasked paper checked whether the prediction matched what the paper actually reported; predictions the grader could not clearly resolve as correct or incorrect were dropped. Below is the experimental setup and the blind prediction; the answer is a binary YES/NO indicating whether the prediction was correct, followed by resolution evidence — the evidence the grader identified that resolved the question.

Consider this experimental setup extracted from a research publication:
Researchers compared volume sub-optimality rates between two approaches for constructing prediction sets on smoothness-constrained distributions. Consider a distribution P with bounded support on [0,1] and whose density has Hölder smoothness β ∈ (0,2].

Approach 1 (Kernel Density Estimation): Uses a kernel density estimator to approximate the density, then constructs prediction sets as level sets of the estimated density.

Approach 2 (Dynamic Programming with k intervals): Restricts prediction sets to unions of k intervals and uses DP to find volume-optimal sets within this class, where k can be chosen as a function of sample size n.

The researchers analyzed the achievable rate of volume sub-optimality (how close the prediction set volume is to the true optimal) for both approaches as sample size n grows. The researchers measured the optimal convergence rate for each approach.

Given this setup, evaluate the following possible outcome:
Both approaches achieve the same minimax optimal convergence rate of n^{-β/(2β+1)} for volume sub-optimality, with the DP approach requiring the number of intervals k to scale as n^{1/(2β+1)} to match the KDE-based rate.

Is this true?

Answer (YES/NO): YES